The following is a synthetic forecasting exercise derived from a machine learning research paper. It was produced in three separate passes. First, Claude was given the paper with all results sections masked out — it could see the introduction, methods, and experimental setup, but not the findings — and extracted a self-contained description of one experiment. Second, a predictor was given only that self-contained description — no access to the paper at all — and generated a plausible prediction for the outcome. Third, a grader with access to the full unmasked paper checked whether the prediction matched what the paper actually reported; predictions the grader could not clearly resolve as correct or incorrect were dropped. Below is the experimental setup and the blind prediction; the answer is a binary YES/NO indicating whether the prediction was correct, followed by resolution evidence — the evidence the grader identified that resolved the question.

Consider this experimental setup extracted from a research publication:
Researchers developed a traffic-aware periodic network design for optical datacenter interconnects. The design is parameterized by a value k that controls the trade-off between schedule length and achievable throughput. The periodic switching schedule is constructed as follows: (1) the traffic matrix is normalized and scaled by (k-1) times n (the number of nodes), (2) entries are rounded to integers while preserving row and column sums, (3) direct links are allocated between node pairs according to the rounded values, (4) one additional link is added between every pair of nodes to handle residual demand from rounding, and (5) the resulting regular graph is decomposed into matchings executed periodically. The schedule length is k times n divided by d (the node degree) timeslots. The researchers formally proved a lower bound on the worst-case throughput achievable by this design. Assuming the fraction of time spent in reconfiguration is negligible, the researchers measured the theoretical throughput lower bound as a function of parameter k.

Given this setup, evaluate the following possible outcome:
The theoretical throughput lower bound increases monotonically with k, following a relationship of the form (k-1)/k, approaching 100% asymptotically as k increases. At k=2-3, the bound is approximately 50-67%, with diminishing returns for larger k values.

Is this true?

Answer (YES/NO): YES